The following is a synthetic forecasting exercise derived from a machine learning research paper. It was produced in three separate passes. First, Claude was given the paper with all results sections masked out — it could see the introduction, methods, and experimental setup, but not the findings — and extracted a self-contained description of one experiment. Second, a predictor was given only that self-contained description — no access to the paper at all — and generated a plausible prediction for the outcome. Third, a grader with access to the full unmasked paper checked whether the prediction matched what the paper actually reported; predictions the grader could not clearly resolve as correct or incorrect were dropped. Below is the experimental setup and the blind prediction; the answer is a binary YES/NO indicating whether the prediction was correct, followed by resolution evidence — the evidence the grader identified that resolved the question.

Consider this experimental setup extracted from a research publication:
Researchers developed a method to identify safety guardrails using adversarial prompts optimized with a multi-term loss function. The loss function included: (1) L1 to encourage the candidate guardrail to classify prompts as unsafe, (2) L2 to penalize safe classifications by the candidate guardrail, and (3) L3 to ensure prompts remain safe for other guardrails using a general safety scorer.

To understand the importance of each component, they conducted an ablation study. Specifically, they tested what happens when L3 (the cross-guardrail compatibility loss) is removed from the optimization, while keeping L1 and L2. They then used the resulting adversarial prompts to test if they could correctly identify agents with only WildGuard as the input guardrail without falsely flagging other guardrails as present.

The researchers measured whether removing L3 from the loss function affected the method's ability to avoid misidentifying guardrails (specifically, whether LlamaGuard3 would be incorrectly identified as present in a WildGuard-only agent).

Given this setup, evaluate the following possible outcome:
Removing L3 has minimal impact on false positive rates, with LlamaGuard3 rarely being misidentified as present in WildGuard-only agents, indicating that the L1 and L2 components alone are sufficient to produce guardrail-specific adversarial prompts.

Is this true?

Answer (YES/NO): NO